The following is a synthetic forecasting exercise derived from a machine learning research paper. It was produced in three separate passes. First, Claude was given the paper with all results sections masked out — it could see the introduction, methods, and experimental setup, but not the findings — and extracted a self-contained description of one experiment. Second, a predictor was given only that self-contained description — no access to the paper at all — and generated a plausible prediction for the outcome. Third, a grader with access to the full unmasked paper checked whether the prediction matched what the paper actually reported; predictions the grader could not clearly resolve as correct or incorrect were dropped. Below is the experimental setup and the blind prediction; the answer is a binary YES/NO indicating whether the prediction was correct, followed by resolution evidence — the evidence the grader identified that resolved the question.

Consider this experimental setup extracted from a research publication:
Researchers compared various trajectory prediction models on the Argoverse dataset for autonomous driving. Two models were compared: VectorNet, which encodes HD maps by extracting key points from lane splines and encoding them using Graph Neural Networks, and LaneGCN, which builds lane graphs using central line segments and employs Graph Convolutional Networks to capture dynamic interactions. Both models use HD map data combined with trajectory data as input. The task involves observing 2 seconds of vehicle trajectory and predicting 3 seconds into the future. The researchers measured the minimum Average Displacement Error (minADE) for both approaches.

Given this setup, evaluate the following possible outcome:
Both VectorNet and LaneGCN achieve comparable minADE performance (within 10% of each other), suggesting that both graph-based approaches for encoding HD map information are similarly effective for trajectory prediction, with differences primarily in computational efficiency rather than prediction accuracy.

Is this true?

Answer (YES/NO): YES